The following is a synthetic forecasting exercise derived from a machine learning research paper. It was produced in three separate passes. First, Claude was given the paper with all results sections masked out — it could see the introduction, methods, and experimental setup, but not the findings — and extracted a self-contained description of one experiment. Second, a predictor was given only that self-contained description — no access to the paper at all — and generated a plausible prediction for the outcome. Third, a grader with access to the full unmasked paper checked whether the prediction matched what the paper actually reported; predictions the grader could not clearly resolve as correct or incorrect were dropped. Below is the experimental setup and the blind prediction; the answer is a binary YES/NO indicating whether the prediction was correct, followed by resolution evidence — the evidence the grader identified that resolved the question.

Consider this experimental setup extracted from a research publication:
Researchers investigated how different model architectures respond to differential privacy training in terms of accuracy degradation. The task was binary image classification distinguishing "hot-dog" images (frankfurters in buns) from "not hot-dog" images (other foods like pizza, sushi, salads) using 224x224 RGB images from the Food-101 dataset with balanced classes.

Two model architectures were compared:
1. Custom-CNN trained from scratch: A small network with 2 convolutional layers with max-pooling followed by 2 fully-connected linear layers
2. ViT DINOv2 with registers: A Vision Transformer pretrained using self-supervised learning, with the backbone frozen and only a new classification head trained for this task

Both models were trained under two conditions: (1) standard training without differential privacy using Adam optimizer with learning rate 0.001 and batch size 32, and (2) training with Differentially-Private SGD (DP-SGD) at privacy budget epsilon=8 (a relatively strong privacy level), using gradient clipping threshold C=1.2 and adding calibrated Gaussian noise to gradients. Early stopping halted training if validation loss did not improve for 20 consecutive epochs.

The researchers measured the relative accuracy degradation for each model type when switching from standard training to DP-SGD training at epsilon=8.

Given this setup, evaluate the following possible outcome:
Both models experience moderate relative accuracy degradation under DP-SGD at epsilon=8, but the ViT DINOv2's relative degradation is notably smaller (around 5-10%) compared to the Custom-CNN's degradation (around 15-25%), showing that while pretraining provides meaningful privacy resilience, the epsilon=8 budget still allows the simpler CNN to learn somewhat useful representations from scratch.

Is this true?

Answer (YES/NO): NO